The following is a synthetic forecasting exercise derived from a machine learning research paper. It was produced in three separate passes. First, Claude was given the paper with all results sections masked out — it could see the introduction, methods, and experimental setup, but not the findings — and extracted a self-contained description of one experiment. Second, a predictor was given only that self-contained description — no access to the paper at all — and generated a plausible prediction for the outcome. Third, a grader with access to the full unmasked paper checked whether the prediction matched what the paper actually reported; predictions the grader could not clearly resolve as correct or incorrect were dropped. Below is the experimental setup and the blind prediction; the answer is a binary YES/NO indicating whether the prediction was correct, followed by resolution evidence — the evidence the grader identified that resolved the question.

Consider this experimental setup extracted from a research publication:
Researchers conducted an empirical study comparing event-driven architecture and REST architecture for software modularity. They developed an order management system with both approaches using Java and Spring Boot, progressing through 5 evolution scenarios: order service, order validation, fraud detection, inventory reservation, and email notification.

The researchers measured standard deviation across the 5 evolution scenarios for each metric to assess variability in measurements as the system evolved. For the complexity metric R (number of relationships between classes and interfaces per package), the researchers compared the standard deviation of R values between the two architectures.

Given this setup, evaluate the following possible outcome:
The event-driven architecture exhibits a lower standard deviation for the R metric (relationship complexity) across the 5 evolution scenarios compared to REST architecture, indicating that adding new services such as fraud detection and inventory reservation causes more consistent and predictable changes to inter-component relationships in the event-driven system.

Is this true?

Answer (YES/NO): NO